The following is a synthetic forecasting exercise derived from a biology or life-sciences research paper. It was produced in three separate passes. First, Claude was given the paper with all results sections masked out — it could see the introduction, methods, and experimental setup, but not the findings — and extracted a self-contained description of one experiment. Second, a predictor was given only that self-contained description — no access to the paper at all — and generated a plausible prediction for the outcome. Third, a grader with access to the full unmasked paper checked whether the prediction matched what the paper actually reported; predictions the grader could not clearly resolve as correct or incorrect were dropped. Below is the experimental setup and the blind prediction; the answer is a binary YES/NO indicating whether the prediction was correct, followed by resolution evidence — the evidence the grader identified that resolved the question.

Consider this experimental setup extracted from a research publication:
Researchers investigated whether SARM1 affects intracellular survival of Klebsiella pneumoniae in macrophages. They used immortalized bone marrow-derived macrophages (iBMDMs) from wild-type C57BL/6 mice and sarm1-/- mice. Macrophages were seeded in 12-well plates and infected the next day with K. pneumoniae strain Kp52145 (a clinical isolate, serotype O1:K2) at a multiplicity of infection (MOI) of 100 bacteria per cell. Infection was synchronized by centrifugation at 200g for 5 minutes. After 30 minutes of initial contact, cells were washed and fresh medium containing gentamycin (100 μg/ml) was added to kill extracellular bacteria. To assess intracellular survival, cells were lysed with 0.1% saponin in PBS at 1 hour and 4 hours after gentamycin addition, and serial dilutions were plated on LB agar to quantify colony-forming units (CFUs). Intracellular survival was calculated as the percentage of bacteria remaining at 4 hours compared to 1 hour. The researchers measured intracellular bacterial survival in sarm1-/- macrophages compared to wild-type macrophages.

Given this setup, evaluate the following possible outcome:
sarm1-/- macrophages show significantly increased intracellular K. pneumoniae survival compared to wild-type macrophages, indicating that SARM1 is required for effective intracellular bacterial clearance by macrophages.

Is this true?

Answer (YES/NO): NO